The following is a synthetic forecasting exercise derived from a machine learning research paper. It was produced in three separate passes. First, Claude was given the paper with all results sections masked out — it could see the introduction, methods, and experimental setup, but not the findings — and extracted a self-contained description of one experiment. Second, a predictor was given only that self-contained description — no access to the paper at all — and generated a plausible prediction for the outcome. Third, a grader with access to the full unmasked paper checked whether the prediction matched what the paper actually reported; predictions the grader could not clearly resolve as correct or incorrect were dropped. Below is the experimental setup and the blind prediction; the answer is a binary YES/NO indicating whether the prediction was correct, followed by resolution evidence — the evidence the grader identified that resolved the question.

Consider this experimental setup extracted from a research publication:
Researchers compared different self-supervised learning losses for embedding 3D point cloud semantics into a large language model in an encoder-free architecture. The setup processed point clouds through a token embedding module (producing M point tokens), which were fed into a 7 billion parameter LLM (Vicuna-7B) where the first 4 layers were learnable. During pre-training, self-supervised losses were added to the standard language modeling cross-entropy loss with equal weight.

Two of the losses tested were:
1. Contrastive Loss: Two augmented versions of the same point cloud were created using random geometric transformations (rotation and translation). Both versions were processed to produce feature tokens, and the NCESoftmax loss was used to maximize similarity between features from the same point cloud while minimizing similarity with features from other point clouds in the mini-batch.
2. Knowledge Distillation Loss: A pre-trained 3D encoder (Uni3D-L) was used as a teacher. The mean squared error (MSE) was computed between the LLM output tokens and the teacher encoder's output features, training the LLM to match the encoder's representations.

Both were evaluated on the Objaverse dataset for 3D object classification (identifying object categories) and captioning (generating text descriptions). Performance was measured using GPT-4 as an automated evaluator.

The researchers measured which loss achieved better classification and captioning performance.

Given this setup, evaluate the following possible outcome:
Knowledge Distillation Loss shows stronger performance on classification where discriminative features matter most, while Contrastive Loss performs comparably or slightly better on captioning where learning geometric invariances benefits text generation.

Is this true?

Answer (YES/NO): NO